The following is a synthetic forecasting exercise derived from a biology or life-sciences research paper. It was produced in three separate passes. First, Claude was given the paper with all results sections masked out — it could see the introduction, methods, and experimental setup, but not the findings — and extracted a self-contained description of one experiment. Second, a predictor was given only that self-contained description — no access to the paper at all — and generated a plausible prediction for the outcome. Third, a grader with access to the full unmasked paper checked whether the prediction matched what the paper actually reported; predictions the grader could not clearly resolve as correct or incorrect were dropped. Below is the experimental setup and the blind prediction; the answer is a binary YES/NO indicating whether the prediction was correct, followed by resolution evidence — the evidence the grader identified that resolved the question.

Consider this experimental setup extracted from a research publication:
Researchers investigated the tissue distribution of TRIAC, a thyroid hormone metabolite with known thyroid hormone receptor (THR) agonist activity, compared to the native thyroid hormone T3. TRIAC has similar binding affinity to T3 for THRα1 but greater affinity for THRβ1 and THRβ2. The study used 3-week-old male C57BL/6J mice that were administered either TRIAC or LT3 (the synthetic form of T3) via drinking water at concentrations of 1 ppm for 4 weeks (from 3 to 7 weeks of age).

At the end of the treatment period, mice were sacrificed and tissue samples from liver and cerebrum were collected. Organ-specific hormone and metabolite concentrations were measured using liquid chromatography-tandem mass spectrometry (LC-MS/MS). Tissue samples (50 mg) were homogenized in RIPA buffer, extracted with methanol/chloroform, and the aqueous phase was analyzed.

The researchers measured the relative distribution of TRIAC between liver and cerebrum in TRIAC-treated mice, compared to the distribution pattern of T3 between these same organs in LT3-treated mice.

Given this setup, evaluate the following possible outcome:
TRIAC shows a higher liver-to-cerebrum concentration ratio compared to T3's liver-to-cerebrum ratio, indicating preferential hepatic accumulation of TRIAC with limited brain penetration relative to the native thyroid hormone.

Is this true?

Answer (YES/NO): YES